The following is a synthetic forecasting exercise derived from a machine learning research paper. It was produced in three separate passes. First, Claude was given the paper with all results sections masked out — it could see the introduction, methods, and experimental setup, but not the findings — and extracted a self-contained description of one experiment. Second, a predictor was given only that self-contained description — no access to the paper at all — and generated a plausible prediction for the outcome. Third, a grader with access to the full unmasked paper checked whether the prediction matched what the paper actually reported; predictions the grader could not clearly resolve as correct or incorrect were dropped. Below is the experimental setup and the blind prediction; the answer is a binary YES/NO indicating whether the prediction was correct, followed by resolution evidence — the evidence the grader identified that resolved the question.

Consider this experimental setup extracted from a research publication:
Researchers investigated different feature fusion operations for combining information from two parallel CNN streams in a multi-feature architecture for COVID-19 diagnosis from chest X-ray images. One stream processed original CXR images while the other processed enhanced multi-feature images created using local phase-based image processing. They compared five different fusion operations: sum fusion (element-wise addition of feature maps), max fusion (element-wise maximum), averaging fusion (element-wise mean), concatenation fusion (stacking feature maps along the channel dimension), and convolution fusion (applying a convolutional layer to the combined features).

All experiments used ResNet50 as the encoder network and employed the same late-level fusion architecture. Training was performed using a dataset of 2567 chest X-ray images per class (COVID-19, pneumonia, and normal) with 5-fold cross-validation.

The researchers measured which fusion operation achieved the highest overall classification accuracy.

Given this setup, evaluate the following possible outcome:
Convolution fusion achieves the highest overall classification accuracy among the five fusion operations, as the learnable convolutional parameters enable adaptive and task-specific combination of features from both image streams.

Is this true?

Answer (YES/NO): NO